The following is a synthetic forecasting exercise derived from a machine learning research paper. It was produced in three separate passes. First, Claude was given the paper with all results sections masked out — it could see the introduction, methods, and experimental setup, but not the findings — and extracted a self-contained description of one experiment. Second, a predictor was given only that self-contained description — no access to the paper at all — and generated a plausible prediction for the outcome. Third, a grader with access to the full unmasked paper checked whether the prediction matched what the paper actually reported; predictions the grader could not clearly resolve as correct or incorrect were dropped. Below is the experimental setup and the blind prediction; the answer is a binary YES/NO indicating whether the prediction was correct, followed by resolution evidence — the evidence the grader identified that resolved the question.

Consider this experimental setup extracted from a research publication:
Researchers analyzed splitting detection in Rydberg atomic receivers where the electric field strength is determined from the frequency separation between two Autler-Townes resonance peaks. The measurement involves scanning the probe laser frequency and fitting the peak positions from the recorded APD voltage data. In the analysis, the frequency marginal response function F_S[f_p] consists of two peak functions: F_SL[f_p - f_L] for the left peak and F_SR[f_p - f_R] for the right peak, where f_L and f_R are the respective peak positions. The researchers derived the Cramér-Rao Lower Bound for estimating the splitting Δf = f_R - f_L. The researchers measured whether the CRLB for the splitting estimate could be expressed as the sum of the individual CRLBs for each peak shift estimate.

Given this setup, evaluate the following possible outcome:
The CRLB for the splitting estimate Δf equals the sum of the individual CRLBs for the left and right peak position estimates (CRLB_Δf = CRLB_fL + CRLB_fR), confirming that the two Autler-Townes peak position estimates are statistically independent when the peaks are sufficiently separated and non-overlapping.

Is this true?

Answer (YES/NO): YES